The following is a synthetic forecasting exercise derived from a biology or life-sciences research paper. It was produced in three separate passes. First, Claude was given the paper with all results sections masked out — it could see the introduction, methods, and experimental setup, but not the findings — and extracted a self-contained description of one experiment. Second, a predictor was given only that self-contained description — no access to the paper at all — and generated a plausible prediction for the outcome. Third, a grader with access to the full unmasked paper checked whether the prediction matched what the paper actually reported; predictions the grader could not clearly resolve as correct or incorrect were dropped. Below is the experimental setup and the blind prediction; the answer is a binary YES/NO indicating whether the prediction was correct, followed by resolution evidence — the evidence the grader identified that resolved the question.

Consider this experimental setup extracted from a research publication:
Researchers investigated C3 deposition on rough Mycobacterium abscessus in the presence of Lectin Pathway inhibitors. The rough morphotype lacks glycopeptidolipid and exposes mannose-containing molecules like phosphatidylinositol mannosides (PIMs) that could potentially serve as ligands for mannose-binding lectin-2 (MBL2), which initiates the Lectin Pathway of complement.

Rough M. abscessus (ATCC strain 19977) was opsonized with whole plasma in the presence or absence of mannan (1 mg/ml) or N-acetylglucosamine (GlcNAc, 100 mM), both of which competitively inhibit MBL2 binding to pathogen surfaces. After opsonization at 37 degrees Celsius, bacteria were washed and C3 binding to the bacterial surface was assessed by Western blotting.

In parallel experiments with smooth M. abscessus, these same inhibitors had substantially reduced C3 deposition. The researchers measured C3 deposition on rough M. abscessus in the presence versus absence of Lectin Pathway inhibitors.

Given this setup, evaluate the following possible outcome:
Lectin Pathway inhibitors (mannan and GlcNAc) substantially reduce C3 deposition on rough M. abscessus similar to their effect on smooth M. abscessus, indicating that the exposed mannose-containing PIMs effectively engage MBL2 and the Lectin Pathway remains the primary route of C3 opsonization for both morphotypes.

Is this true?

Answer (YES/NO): NO